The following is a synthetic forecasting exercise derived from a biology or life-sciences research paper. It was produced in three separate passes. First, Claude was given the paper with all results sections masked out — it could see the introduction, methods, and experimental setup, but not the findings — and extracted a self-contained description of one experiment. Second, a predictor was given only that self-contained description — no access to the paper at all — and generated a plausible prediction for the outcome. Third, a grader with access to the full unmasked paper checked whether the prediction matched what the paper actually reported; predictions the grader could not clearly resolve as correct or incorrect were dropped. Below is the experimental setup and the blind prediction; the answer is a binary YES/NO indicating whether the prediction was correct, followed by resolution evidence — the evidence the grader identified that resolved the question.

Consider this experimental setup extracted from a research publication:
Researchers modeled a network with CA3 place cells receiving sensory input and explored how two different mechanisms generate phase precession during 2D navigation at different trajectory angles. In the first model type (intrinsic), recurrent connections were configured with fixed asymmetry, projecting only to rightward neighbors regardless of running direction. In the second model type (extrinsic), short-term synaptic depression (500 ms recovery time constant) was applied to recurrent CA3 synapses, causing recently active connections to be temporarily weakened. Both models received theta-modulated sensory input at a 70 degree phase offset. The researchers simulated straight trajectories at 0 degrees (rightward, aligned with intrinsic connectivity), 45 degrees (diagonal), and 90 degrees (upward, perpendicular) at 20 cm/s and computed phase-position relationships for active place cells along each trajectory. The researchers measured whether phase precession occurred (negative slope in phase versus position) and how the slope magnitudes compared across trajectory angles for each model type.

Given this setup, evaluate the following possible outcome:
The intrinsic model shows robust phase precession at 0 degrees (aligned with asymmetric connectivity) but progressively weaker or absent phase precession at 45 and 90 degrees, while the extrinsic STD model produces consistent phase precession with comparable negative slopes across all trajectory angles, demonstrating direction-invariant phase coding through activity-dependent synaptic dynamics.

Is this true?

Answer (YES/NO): YES